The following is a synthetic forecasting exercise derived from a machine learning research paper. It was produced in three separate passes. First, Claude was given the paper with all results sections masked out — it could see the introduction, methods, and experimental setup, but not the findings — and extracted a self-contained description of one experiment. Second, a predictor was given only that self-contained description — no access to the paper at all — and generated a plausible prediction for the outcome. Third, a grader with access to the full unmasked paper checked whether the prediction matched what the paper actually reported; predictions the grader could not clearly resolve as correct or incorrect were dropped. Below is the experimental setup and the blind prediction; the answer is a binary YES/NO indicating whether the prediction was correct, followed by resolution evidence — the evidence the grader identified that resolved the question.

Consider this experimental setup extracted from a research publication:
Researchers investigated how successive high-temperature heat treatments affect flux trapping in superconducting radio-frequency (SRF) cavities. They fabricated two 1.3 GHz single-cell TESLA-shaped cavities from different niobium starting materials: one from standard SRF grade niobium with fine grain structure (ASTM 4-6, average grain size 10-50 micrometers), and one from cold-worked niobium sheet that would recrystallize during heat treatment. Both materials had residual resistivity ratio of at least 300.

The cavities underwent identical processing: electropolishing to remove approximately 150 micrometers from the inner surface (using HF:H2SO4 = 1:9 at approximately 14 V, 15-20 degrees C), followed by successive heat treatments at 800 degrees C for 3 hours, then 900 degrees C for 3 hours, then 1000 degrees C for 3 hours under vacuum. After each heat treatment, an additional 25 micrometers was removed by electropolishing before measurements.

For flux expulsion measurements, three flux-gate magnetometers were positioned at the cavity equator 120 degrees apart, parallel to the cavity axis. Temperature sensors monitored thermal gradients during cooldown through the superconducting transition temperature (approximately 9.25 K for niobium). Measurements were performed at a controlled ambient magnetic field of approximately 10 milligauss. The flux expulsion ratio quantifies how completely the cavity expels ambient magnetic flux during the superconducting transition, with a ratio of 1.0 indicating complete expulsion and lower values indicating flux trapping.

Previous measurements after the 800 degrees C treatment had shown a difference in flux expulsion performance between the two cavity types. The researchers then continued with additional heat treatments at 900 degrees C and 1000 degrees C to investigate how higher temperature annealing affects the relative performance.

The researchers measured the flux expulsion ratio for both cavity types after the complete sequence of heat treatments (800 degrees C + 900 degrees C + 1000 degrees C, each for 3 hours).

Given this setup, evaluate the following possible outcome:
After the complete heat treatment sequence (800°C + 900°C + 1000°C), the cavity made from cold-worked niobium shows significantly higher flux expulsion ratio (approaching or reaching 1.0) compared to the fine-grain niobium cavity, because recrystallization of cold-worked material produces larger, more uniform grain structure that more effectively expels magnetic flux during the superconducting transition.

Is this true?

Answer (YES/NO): NO